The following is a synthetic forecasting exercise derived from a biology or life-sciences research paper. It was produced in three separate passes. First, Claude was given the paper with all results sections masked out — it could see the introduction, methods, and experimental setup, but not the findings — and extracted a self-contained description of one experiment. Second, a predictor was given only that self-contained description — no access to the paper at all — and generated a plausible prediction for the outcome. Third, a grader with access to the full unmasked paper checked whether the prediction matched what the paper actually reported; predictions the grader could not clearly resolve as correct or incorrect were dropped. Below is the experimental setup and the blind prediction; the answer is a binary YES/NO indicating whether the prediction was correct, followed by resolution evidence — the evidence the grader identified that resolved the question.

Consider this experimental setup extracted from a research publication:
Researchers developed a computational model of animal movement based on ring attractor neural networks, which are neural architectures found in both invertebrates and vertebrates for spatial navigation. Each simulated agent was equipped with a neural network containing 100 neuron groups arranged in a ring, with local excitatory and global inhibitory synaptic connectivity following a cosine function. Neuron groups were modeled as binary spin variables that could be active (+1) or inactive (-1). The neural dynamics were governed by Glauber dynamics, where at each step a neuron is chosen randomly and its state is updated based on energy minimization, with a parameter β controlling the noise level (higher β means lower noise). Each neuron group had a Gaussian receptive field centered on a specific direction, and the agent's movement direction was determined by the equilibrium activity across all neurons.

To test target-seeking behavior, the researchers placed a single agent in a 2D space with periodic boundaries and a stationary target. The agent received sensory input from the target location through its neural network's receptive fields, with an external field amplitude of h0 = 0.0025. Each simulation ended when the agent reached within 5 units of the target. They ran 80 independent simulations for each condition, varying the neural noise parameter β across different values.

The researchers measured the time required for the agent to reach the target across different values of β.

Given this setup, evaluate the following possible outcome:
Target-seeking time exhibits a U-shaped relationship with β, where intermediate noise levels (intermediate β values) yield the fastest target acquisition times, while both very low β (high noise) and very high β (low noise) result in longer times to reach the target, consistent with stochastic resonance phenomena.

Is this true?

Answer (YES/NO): NO